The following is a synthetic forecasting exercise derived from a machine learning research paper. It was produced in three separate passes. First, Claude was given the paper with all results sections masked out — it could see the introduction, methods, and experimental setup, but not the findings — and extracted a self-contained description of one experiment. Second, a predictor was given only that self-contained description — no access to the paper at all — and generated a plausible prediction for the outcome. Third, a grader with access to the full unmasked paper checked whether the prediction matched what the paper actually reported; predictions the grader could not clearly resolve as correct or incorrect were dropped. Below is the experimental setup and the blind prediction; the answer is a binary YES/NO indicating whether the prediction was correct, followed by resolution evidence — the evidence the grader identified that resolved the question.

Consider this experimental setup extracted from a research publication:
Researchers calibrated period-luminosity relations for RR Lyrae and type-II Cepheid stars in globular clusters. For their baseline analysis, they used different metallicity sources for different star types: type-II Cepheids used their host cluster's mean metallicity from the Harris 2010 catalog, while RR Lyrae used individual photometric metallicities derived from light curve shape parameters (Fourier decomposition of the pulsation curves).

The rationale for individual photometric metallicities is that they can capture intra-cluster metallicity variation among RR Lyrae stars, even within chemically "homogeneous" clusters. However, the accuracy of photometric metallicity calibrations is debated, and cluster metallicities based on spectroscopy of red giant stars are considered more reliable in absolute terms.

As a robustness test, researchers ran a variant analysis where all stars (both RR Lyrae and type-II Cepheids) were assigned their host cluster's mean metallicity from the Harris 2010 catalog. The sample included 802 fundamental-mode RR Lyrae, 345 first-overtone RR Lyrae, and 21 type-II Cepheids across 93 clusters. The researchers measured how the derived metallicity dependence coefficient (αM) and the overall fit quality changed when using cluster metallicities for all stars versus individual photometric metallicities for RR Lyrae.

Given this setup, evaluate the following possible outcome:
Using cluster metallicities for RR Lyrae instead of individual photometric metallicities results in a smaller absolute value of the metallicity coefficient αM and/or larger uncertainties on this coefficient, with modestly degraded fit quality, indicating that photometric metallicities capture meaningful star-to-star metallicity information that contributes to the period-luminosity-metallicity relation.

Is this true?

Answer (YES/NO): YES